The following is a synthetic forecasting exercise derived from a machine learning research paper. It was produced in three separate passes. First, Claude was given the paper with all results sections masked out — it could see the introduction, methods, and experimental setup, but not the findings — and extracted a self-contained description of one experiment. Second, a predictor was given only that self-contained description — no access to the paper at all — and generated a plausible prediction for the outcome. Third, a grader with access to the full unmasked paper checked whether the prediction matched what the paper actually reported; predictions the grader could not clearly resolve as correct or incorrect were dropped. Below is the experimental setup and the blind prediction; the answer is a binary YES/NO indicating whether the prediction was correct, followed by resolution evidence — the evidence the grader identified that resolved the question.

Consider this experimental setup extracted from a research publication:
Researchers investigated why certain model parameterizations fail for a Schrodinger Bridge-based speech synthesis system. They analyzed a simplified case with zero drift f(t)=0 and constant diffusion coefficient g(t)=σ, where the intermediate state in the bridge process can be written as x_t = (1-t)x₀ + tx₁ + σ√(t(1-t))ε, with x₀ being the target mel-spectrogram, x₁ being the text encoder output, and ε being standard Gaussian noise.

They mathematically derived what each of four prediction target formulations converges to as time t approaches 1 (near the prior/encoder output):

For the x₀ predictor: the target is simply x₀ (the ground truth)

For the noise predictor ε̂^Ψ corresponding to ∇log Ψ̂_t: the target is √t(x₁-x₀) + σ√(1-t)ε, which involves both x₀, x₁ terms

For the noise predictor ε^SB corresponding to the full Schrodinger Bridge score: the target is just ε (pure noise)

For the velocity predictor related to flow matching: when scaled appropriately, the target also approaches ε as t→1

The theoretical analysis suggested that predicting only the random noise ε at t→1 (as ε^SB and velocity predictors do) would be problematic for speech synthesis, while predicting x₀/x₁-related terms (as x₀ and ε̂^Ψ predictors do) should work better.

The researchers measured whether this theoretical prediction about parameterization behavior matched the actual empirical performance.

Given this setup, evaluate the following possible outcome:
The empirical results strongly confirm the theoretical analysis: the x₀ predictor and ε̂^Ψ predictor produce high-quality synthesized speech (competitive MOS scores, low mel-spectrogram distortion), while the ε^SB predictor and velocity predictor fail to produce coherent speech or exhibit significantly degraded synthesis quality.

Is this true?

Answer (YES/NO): YES